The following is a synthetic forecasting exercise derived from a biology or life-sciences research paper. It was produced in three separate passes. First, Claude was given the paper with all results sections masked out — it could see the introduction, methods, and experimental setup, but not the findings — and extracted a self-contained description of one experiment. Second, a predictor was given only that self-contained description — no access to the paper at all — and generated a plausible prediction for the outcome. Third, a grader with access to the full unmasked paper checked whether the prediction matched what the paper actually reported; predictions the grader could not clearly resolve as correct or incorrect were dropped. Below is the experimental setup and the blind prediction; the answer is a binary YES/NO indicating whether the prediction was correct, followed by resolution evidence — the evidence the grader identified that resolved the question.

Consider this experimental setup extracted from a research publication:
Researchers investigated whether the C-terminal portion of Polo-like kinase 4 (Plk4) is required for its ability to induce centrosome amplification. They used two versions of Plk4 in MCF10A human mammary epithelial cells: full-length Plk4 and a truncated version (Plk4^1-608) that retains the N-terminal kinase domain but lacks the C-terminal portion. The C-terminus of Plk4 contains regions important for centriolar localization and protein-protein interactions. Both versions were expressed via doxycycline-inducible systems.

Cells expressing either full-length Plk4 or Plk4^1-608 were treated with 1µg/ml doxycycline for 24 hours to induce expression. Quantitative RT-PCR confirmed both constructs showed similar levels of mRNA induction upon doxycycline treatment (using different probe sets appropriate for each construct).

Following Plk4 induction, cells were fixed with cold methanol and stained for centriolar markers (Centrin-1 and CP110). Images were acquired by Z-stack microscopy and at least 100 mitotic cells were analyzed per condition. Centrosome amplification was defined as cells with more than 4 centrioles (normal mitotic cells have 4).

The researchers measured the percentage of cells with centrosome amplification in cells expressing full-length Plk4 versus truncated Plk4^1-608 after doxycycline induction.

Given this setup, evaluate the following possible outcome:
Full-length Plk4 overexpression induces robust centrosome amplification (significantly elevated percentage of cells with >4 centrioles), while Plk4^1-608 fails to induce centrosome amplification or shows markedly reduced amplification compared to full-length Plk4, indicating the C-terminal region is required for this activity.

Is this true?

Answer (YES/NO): YES